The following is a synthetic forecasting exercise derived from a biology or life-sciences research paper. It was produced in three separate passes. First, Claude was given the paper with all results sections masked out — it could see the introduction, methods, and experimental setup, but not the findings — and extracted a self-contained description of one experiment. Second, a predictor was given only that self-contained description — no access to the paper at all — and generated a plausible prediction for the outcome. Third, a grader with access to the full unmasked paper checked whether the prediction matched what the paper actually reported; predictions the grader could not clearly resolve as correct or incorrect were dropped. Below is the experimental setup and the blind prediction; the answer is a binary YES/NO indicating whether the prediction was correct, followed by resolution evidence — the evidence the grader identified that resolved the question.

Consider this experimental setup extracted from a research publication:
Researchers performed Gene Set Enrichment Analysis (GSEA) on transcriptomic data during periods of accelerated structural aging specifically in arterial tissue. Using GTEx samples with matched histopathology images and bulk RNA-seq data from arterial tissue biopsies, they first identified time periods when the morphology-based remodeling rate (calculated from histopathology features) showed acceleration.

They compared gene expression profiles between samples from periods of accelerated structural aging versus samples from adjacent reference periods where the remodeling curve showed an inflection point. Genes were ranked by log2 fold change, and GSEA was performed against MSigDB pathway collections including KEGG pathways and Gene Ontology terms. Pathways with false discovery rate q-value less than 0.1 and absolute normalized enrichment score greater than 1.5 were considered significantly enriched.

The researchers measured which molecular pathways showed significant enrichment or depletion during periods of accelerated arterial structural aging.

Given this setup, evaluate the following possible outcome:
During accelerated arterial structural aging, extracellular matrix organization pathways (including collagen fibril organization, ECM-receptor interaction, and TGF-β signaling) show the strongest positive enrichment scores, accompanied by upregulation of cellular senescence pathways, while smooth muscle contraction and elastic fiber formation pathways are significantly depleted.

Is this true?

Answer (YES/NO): NO